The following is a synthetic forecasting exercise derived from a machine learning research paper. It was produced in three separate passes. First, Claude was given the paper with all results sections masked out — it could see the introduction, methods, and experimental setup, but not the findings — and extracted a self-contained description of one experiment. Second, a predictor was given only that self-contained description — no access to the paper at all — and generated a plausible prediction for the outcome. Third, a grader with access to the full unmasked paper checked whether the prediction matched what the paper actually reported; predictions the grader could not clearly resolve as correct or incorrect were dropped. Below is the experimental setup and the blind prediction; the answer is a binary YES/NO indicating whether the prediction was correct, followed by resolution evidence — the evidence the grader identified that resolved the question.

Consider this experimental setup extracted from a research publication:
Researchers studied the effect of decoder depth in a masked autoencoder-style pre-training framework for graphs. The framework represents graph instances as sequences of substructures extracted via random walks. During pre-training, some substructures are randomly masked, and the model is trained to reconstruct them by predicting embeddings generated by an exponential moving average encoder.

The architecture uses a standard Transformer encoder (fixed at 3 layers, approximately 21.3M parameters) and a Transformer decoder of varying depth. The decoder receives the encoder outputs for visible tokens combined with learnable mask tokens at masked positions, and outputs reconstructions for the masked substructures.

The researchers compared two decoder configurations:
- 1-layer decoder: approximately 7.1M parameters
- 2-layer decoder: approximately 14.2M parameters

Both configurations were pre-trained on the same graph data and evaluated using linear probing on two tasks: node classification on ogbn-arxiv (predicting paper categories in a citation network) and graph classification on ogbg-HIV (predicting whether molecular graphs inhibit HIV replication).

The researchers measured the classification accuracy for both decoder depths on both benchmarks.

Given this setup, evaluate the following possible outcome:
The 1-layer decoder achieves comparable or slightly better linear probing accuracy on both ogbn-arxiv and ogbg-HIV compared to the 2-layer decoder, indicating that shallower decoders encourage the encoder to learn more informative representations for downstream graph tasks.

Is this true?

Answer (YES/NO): NO